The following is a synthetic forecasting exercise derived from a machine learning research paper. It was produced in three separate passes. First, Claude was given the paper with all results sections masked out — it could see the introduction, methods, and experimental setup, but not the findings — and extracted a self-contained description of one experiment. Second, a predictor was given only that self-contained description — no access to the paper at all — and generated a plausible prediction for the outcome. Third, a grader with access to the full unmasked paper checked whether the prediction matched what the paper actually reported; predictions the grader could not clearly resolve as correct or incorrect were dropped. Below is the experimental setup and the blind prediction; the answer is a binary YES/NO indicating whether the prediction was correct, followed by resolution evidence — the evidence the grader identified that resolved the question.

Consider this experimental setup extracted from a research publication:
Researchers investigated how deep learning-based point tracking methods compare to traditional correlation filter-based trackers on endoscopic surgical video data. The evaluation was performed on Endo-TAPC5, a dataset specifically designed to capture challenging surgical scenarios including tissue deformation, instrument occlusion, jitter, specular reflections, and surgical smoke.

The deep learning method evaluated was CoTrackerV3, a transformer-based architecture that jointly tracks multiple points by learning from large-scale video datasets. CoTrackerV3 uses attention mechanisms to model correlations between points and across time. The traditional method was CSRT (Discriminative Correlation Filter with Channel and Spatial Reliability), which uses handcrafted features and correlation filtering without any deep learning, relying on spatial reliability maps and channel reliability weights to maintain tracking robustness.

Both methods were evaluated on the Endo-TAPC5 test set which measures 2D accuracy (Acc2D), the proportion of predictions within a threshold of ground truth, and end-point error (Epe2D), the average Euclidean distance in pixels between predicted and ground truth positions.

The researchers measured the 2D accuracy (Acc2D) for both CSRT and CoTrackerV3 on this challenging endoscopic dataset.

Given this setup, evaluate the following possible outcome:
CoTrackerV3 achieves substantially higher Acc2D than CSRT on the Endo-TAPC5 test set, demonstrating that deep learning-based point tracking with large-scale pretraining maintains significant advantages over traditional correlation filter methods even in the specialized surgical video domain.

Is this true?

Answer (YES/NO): YES